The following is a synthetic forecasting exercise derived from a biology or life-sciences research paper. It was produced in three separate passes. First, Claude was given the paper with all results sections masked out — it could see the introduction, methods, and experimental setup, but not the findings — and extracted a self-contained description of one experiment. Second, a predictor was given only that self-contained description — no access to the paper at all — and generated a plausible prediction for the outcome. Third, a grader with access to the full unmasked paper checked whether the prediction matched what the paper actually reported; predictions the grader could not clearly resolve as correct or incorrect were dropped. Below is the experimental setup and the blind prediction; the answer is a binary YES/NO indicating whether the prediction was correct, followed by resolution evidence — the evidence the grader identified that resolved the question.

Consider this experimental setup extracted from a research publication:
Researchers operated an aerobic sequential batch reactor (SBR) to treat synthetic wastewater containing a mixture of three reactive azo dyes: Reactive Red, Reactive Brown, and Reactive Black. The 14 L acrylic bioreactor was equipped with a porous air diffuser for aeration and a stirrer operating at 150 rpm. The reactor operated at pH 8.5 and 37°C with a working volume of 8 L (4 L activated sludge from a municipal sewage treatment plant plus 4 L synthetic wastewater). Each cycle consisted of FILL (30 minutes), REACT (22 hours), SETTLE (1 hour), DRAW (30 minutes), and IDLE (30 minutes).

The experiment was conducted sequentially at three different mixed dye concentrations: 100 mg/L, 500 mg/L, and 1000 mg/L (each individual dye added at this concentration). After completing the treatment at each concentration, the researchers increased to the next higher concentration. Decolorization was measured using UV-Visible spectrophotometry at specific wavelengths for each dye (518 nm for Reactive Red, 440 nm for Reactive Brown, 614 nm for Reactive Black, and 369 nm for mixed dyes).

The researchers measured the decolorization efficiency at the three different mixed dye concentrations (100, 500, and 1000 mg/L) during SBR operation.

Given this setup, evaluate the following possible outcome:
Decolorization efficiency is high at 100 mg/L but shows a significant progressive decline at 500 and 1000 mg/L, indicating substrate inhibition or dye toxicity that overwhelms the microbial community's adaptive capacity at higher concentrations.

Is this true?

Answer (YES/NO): NO